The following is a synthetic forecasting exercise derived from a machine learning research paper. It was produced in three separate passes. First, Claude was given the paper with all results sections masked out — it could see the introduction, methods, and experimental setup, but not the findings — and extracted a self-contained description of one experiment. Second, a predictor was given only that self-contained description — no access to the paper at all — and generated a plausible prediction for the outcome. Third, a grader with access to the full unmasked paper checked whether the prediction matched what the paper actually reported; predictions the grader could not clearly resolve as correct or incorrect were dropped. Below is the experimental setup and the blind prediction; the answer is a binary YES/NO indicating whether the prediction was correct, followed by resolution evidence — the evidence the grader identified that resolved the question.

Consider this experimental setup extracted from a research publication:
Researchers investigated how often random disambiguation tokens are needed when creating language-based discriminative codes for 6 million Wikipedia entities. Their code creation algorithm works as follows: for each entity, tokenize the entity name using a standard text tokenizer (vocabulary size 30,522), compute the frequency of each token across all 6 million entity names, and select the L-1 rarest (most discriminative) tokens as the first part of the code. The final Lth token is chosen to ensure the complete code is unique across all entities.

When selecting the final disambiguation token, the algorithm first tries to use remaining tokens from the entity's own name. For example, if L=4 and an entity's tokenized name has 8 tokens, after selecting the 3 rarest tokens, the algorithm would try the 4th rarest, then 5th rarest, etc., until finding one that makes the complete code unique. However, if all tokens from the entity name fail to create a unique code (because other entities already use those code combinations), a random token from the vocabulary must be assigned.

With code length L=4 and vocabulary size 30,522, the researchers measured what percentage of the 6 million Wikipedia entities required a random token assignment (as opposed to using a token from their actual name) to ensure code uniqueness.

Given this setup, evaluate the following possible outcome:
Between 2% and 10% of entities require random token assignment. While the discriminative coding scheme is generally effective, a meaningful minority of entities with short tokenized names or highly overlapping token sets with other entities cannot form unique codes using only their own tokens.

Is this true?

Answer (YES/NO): NO